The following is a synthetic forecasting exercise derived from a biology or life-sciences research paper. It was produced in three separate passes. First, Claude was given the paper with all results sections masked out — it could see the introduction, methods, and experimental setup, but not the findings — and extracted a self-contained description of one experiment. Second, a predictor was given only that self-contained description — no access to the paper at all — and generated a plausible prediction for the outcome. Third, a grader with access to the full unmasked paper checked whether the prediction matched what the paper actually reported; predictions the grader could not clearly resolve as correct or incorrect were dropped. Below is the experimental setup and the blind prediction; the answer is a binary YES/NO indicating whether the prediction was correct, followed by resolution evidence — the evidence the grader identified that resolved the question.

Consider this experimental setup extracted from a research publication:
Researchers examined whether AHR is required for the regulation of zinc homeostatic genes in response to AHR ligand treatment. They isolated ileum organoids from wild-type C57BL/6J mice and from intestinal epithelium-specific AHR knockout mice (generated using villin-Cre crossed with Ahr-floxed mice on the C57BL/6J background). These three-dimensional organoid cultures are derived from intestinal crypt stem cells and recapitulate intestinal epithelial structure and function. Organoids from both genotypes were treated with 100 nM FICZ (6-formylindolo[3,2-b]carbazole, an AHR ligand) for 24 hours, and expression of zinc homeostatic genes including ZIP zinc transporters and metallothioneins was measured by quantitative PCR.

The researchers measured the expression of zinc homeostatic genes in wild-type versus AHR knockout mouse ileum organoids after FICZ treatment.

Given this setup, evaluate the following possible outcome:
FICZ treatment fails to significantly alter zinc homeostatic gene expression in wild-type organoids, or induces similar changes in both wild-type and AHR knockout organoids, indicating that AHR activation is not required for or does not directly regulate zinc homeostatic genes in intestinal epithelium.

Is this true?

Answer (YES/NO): NO